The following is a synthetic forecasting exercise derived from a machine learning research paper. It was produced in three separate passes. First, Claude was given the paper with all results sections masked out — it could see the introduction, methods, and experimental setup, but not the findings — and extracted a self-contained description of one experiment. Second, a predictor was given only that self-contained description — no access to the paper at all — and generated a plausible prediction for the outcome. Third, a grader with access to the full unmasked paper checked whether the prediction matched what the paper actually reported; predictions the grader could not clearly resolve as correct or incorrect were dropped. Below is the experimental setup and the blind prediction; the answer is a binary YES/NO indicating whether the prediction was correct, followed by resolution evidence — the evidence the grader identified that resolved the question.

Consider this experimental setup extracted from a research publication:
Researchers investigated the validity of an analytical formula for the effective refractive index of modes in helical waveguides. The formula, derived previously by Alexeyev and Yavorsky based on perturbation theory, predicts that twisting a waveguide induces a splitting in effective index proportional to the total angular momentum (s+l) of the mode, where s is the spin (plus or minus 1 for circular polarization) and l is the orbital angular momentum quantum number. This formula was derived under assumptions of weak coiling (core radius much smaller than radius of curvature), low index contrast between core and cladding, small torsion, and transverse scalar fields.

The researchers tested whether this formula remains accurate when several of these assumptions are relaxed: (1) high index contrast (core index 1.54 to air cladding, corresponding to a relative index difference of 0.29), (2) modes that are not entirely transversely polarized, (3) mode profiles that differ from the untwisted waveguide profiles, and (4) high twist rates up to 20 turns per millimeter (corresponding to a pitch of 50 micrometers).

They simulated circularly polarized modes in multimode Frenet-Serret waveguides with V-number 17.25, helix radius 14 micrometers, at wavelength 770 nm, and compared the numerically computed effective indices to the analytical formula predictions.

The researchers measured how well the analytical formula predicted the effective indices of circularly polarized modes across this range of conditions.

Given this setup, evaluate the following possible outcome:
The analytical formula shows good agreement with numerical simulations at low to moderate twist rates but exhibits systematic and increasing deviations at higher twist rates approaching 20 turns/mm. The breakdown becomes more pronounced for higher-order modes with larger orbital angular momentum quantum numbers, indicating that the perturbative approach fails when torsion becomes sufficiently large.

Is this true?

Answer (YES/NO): NO